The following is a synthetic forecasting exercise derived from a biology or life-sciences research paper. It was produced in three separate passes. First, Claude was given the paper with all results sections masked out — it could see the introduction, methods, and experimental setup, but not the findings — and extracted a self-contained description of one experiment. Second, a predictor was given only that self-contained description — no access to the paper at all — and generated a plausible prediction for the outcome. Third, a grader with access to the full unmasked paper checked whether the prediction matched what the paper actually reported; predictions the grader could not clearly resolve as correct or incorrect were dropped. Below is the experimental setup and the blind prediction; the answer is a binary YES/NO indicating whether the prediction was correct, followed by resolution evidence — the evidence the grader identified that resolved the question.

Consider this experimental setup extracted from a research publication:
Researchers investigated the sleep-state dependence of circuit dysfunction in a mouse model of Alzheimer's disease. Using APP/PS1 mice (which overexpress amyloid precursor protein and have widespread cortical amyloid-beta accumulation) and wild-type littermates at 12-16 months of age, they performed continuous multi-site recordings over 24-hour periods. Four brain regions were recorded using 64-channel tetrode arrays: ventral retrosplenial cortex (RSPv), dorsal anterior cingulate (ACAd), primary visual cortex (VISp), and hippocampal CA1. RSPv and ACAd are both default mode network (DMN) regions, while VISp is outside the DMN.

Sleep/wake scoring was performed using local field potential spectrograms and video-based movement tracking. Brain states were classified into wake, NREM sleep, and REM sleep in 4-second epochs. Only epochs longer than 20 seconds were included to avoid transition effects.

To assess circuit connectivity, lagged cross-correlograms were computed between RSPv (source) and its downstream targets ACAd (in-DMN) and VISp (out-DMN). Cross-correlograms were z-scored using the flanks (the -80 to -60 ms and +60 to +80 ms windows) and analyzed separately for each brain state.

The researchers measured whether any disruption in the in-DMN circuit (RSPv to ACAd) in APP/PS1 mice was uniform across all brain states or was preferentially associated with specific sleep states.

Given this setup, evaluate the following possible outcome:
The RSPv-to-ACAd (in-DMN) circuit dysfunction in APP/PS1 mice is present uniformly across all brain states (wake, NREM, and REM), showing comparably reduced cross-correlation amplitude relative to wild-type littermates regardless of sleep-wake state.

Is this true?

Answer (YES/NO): NO